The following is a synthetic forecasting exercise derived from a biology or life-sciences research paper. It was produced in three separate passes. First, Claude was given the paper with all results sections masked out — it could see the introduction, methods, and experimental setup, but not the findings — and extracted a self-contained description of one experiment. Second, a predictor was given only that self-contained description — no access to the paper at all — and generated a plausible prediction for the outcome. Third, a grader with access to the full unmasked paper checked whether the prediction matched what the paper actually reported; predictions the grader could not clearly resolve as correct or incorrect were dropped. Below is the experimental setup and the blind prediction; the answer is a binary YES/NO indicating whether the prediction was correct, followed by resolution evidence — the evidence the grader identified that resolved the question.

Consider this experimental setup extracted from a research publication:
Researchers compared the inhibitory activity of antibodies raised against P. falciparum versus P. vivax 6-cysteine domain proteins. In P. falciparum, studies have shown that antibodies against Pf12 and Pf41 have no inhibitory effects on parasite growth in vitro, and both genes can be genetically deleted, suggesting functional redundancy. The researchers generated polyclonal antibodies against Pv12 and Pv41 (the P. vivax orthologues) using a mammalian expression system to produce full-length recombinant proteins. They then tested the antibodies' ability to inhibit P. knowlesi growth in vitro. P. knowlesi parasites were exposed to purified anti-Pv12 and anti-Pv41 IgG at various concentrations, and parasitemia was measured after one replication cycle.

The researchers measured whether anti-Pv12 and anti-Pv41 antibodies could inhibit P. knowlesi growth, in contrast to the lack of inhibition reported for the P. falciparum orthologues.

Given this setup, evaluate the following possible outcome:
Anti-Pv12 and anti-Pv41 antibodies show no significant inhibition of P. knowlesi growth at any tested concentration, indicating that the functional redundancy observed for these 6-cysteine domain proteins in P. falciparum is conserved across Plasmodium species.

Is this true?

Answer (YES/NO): NO